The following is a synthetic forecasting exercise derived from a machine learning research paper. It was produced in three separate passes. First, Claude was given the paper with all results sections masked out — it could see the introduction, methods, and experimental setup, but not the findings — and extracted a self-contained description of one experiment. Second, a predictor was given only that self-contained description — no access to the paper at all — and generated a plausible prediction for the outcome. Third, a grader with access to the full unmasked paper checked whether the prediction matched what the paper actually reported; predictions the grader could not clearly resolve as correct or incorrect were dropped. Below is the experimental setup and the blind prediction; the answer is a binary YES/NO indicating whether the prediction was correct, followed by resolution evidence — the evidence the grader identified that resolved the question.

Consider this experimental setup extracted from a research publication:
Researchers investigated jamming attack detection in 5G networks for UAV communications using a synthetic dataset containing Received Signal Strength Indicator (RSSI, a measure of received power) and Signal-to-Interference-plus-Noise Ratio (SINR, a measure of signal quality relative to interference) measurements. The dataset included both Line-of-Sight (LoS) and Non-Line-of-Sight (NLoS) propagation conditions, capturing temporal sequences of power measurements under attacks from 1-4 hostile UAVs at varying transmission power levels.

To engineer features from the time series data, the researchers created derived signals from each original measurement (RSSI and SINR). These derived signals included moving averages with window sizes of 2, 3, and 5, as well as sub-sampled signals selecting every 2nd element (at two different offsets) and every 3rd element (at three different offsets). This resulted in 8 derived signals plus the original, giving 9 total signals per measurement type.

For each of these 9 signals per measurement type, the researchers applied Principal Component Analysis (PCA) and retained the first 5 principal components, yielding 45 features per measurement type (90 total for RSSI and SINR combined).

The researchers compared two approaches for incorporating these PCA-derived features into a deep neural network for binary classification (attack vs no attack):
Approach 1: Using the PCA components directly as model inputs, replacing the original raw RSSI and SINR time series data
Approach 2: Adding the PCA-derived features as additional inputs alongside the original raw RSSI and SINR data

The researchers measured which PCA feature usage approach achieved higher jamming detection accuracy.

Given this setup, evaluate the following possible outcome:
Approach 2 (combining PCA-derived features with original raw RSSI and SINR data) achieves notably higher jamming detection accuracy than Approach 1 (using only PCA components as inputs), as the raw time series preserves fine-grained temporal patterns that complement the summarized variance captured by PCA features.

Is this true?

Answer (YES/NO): YES